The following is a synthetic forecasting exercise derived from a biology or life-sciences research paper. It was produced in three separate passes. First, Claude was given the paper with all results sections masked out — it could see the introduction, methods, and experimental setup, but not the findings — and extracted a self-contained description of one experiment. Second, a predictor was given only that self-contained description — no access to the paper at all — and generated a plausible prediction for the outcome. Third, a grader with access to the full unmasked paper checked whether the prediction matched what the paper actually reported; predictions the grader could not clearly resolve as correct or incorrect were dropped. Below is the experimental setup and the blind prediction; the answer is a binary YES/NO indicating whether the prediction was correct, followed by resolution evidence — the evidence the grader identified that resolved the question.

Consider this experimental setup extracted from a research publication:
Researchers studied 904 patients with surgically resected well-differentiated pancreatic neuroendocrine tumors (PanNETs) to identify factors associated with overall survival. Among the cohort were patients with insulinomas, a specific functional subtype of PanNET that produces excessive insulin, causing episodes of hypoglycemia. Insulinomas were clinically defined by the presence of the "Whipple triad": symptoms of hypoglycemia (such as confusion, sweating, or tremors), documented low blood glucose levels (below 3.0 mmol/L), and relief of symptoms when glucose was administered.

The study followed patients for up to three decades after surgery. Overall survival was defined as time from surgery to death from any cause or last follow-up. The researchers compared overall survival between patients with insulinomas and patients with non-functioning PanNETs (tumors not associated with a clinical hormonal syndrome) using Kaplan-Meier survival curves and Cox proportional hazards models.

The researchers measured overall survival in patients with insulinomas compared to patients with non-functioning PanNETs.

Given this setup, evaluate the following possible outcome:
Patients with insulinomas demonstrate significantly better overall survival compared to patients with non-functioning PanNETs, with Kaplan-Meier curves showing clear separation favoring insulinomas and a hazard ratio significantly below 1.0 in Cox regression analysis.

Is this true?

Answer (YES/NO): YES